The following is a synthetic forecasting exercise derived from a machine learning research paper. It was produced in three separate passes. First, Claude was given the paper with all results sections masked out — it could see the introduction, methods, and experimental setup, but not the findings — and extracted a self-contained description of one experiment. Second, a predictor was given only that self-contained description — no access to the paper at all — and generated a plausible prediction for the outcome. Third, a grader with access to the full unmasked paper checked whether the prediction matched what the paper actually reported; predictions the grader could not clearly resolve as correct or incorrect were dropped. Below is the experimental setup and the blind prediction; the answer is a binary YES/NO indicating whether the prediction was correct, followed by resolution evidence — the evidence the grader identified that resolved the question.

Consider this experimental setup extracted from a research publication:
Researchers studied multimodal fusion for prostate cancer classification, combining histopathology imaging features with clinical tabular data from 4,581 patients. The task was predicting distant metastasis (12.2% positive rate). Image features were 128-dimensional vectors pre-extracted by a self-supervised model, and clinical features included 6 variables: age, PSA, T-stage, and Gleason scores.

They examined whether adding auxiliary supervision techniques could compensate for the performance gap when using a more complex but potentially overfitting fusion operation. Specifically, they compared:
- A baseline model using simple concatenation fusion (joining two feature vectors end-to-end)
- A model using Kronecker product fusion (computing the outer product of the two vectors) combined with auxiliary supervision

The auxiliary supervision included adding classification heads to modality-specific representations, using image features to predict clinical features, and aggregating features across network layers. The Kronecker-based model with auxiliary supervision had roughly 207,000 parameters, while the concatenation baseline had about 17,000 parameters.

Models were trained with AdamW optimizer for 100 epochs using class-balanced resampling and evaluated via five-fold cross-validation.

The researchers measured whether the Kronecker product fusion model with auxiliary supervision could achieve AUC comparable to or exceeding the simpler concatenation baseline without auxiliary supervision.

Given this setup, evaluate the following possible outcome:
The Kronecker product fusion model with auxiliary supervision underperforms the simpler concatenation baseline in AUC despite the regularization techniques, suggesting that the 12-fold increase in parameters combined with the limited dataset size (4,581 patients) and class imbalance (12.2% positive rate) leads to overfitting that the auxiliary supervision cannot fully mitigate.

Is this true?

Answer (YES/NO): NO